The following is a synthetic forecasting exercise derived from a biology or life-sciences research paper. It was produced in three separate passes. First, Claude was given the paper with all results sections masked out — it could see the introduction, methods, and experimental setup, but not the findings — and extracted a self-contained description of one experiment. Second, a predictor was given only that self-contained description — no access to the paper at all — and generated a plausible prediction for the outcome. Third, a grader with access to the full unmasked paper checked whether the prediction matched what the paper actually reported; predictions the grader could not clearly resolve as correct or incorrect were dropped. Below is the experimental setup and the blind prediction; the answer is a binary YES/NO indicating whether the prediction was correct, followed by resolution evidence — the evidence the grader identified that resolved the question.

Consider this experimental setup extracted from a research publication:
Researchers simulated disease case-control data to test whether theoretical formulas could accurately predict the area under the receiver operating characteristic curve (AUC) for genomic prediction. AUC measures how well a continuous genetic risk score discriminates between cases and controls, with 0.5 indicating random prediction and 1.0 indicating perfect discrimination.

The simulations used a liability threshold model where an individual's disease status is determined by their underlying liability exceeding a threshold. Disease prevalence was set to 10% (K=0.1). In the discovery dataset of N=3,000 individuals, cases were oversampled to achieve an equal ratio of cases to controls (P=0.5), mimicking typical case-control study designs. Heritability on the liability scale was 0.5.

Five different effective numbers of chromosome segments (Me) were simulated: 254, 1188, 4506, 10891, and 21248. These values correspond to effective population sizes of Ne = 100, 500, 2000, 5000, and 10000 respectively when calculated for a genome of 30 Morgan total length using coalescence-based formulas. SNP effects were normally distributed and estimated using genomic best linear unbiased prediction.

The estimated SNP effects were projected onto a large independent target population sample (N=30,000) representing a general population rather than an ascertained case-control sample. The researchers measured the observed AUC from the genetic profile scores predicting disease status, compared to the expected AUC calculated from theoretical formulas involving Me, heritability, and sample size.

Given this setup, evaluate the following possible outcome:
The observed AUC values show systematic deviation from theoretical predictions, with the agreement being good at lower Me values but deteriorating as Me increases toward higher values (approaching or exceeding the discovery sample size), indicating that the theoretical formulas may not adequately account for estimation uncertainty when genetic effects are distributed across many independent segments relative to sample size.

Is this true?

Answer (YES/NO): NO